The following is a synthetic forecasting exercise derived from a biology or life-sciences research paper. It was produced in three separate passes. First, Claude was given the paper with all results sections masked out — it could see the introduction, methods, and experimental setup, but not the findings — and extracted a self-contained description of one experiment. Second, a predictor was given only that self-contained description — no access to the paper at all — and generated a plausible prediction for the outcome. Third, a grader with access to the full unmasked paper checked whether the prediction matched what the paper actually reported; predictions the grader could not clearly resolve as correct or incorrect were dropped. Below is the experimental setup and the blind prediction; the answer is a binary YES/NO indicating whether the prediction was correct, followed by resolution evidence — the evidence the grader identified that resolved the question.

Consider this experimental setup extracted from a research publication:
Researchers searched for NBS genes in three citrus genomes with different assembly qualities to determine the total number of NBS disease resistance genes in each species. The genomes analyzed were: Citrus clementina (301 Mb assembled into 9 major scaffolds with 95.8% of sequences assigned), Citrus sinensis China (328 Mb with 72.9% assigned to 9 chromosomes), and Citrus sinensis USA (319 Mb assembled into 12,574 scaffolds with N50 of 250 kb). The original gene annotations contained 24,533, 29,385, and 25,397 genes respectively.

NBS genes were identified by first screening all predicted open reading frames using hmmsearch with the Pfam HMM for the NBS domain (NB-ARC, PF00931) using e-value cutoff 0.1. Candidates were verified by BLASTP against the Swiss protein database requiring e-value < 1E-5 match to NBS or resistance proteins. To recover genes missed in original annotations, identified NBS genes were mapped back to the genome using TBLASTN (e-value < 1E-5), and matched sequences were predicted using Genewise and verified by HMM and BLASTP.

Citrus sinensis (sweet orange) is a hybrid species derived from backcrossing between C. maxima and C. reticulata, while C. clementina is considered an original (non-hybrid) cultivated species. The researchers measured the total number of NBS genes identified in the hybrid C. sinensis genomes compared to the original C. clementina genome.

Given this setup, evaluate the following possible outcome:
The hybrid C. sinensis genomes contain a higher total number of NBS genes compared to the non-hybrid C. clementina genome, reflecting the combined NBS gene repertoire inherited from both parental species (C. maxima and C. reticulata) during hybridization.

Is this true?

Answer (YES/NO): NO